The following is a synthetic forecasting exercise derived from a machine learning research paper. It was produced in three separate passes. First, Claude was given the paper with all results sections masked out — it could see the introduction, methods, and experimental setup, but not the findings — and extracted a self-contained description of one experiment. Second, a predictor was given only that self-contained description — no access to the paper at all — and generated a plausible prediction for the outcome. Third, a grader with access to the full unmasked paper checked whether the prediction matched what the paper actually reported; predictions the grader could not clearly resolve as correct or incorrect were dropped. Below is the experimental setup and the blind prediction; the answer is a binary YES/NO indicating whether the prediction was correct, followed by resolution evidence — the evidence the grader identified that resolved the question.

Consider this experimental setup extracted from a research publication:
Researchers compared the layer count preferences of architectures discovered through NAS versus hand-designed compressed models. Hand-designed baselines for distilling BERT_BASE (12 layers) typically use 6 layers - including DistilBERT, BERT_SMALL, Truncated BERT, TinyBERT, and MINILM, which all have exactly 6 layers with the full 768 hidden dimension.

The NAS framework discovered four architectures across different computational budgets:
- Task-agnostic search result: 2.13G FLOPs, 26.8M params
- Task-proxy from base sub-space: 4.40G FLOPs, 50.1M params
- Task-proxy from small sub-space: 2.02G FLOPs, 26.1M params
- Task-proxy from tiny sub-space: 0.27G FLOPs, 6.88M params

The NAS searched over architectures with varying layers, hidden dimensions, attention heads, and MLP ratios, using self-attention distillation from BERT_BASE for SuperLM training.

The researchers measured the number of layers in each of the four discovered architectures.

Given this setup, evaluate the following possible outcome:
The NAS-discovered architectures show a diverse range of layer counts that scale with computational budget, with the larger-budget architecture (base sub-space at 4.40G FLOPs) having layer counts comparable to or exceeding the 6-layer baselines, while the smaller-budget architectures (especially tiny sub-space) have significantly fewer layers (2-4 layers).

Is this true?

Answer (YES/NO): NO